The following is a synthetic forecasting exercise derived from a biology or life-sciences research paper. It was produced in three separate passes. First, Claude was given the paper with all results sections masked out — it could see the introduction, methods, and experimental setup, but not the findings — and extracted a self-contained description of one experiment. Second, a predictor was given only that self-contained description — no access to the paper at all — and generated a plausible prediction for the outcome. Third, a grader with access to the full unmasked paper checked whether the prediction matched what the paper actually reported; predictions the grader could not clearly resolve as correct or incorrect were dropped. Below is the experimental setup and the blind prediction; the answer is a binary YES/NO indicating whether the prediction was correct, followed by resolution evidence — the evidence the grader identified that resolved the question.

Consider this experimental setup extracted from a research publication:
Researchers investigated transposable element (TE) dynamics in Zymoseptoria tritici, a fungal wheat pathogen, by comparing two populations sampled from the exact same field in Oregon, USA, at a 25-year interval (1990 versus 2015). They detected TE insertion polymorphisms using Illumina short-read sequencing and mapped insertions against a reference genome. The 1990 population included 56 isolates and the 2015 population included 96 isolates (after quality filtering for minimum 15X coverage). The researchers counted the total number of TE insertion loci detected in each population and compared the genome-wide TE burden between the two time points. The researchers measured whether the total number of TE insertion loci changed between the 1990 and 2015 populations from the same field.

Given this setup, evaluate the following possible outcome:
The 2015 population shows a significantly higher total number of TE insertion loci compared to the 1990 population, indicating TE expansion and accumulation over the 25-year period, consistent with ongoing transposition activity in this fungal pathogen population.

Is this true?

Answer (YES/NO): YES